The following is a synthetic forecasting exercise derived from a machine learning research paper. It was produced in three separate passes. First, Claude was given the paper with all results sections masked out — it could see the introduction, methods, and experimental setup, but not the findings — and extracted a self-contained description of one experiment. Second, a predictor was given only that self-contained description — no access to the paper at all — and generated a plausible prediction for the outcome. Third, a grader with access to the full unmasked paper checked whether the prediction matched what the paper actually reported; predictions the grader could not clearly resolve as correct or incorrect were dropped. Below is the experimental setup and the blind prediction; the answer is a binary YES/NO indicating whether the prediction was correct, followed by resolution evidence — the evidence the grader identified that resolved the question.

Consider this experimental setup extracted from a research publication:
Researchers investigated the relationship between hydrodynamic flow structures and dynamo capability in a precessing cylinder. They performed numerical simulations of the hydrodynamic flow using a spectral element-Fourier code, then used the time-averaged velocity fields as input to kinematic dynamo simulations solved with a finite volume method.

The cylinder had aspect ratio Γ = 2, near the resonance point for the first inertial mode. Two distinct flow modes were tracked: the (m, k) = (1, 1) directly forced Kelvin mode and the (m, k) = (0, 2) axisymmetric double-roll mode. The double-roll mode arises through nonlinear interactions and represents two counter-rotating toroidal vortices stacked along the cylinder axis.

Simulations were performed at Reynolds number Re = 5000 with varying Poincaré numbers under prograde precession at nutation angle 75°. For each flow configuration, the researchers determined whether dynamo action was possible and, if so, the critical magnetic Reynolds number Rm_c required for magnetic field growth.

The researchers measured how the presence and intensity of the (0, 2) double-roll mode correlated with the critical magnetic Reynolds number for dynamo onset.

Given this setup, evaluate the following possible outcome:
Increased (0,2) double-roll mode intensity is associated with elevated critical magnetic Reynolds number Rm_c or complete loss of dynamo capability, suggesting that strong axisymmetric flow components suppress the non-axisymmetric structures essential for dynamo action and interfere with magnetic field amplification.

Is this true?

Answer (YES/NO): NO